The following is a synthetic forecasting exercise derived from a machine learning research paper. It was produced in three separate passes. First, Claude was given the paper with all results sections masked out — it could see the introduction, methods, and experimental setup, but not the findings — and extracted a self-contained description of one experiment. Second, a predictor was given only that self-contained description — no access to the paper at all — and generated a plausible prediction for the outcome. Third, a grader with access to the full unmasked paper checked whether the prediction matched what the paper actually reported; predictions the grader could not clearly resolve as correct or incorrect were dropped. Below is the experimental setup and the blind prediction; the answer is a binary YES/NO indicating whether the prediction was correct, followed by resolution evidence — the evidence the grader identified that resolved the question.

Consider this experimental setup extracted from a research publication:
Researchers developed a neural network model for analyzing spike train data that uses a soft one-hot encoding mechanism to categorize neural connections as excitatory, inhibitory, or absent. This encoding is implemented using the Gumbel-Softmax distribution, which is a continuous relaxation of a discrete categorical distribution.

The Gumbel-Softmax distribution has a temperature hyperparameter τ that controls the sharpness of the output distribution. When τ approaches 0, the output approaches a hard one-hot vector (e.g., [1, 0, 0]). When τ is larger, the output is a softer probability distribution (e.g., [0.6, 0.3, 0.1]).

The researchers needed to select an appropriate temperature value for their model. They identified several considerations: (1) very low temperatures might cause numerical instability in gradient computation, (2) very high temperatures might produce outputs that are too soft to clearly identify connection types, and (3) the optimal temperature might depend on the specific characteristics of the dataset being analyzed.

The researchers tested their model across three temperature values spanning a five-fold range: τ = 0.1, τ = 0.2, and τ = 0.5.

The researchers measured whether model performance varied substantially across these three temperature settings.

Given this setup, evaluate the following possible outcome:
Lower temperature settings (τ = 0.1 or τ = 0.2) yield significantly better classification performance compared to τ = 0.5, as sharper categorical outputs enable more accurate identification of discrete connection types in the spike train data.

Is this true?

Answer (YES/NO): NO